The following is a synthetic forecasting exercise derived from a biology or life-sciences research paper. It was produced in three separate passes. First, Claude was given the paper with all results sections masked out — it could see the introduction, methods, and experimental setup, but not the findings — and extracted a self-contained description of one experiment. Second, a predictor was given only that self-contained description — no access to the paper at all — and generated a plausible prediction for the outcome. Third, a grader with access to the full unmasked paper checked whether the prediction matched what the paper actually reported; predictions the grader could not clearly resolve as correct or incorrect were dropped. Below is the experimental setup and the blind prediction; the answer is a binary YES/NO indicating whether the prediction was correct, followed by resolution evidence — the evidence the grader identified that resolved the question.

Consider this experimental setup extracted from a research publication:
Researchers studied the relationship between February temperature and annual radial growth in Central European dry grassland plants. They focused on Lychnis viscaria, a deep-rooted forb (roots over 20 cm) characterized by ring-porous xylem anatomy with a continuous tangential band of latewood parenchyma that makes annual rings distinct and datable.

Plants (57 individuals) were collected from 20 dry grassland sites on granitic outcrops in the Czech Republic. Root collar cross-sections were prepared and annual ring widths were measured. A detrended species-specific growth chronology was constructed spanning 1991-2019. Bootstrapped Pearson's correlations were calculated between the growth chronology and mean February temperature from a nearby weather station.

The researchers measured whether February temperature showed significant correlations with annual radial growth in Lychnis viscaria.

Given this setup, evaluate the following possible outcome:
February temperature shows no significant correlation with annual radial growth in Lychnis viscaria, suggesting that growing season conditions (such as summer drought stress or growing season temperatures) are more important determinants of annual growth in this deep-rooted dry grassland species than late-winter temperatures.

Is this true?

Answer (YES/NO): YES